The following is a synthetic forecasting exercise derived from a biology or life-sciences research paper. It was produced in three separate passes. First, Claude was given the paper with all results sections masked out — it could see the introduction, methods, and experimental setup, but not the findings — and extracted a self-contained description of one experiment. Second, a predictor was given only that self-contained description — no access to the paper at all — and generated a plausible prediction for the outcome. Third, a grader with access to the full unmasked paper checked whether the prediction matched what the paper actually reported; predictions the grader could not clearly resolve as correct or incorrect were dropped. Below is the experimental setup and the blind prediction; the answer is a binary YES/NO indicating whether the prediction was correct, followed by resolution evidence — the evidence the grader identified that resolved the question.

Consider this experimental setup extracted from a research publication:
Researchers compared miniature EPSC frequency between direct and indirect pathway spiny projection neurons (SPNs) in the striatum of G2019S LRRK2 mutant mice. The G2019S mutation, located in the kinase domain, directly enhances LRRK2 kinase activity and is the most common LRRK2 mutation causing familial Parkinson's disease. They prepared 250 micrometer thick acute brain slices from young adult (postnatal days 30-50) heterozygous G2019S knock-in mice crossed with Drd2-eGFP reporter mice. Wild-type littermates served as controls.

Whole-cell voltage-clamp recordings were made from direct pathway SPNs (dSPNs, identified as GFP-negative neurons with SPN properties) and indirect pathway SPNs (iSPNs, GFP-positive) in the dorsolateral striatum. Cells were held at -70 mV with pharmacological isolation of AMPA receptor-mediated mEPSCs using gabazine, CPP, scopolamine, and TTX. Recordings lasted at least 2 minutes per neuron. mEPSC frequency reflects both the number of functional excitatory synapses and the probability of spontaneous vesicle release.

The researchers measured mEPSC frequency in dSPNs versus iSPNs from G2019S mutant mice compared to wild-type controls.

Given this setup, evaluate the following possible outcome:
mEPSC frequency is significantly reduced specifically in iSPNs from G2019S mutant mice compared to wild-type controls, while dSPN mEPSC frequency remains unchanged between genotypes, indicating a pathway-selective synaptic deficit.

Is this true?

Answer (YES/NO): NO